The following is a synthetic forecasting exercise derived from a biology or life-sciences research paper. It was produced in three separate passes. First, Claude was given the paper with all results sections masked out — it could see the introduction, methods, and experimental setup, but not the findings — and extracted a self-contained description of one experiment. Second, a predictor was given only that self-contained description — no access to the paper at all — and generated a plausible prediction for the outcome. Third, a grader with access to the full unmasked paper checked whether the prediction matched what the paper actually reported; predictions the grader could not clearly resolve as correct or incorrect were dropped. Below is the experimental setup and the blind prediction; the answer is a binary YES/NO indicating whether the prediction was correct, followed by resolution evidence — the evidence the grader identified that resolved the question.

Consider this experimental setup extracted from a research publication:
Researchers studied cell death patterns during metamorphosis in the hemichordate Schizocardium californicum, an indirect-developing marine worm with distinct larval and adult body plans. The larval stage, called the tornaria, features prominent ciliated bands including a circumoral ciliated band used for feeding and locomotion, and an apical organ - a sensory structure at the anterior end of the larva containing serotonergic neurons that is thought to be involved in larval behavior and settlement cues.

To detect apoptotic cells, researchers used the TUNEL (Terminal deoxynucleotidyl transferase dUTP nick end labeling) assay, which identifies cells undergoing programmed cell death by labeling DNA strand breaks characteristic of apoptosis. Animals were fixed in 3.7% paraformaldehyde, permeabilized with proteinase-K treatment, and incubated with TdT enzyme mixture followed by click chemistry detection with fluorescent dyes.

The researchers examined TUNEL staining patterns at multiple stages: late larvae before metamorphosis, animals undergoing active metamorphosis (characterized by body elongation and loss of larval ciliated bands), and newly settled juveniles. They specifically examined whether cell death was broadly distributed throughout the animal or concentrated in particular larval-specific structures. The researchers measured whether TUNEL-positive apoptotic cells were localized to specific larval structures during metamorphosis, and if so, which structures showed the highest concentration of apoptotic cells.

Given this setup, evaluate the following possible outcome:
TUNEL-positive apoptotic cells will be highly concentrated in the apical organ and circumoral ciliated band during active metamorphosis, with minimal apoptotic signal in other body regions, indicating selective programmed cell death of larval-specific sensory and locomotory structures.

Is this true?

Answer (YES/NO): NO